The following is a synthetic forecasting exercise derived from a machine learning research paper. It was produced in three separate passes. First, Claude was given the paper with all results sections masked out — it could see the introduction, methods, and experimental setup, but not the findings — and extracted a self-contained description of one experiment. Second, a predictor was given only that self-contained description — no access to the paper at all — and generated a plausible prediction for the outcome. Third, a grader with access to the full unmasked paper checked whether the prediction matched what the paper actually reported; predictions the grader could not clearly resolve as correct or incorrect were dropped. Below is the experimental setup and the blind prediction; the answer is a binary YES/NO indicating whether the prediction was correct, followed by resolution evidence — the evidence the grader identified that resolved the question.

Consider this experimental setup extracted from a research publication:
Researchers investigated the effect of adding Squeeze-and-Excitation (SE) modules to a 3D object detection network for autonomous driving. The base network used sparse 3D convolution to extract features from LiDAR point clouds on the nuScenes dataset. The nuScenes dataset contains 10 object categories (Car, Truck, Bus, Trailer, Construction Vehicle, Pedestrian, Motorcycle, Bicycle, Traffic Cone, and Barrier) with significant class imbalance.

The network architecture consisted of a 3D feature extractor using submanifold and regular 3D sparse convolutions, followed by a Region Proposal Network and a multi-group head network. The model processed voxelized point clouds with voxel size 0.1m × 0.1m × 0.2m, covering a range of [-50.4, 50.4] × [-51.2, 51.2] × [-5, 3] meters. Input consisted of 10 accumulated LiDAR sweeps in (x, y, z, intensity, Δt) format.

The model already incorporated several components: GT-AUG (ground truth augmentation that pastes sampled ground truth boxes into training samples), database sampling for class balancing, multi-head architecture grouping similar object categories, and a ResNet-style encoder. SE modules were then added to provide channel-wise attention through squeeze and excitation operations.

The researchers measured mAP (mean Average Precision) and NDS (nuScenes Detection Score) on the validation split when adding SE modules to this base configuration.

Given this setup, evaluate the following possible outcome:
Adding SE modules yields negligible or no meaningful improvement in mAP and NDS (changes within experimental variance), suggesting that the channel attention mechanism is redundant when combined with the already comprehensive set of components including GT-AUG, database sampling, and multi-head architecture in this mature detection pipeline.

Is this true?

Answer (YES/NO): NO